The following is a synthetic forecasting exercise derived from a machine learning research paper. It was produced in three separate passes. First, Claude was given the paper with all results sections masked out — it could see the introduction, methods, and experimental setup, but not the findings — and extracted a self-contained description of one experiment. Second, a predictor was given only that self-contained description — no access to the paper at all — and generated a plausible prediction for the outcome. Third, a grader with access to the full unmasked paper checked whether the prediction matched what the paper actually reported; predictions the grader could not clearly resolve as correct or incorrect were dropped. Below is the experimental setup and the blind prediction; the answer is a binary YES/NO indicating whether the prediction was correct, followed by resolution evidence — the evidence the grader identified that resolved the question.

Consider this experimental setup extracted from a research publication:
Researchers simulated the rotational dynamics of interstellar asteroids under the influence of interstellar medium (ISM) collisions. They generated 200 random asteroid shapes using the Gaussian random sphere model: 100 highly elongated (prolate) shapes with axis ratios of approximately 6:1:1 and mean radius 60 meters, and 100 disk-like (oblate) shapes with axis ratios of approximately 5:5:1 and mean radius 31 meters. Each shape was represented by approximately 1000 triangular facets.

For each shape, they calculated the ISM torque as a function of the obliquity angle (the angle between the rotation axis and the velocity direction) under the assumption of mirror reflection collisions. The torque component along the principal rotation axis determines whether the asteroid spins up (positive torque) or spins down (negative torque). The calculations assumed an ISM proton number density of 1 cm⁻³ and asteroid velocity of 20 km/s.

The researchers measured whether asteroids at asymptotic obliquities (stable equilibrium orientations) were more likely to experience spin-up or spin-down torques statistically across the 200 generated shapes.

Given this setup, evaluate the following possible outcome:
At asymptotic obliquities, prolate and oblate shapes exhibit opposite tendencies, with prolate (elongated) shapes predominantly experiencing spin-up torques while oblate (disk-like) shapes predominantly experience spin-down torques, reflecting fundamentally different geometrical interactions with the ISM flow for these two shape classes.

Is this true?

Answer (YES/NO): NO